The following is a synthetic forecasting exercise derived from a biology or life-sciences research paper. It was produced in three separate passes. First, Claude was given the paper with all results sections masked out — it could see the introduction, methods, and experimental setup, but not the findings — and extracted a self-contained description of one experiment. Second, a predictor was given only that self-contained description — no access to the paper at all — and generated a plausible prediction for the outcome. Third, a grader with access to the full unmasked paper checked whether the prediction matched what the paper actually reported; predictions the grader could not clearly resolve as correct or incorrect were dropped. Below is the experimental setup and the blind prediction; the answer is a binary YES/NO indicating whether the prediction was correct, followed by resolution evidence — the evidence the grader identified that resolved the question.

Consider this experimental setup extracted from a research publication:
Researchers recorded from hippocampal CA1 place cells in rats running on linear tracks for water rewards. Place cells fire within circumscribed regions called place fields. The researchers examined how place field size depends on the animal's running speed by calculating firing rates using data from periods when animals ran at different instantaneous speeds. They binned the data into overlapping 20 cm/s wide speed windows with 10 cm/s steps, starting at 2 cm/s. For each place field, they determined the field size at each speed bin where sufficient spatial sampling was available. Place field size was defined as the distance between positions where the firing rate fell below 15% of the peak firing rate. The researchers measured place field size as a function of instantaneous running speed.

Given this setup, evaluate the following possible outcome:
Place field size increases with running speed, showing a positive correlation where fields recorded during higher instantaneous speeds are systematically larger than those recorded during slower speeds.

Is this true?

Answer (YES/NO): NO